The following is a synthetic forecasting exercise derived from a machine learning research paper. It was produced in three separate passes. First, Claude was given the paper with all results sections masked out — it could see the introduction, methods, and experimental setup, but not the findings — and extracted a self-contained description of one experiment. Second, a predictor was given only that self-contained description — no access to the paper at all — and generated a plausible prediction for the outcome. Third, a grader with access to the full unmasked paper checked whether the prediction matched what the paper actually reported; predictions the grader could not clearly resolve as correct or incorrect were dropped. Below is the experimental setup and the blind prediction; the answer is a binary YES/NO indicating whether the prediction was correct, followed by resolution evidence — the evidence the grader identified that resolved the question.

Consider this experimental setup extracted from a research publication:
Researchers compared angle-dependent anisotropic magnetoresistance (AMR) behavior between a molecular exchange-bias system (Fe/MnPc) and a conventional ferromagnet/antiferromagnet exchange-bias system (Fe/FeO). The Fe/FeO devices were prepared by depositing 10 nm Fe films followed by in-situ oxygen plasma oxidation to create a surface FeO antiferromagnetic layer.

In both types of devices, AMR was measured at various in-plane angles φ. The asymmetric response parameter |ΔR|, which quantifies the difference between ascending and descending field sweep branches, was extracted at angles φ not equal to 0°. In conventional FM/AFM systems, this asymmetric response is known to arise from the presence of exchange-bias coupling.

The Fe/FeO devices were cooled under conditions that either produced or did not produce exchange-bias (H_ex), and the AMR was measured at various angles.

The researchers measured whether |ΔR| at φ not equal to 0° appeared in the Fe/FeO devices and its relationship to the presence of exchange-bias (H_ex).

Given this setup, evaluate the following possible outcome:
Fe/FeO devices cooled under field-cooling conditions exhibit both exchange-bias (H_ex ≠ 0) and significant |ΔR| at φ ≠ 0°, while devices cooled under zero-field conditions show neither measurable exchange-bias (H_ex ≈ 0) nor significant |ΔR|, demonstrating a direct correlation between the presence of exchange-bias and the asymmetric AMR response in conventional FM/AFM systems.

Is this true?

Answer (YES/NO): YES